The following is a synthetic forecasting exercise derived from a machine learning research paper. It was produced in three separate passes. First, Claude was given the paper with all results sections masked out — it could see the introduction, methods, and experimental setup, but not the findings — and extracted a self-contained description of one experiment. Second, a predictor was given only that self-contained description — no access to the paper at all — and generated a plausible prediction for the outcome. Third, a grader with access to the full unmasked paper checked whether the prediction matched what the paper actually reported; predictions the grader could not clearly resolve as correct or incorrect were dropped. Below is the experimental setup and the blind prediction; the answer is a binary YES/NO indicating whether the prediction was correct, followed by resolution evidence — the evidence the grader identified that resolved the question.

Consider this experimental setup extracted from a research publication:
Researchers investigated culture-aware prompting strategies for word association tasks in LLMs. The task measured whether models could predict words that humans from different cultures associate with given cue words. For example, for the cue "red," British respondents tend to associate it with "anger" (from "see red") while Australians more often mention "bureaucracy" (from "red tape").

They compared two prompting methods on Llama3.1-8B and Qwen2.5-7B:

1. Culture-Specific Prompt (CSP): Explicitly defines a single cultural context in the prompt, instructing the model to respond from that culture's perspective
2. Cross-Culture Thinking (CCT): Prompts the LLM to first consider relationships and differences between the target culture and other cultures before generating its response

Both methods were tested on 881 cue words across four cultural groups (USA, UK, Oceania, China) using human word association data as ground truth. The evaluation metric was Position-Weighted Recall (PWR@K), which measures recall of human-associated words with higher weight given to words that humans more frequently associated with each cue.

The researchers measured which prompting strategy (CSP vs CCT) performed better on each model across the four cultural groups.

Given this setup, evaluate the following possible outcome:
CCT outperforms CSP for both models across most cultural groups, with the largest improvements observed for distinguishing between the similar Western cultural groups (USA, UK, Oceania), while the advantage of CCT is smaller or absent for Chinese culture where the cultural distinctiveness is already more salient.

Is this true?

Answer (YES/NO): NO